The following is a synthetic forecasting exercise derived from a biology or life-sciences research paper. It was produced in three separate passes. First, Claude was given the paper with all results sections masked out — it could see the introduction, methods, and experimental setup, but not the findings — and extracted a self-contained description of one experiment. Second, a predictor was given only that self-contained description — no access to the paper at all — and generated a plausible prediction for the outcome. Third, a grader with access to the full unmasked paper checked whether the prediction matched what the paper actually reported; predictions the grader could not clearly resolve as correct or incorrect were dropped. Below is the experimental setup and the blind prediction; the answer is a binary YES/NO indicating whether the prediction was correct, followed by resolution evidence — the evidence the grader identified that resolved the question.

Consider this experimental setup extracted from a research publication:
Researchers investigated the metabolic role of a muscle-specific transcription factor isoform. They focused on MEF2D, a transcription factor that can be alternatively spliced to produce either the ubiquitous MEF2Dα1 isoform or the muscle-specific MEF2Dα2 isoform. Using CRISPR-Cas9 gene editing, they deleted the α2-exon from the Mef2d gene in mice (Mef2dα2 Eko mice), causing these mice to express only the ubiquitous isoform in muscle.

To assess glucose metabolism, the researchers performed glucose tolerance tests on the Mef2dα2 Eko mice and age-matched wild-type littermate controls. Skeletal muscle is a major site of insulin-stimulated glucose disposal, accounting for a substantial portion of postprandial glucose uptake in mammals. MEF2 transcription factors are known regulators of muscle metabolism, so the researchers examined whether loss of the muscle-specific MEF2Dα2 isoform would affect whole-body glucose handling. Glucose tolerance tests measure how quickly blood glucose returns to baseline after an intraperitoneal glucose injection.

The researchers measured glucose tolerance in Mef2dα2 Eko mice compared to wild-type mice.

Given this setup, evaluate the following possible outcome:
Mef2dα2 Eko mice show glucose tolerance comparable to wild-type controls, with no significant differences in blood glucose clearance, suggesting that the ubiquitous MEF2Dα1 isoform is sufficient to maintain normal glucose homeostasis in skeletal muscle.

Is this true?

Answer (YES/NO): YES